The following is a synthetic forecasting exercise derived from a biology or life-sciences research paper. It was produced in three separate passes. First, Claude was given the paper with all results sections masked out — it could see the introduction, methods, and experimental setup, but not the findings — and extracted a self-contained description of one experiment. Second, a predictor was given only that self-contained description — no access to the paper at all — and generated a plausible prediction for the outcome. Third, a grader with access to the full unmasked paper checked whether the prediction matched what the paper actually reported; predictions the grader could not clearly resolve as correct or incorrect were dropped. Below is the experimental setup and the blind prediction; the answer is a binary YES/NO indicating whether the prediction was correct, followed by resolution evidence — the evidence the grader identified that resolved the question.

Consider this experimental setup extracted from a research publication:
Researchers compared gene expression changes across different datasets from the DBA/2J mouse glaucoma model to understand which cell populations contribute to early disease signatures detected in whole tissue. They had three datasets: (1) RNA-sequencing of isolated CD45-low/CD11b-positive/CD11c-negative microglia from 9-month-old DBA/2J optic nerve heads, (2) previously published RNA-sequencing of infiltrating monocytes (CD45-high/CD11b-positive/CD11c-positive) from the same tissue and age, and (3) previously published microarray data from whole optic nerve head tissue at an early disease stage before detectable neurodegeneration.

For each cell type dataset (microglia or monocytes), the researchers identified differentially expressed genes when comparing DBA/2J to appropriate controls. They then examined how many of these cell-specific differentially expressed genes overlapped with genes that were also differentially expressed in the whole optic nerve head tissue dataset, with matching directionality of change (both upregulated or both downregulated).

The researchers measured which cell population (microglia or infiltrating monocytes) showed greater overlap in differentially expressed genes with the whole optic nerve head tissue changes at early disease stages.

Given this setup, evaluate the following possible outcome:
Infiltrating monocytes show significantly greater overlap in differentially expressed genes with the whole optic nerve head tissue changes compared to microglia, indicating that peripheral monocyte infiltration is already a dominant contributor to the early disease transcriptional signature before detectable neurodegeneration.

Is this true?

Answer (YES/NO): YES